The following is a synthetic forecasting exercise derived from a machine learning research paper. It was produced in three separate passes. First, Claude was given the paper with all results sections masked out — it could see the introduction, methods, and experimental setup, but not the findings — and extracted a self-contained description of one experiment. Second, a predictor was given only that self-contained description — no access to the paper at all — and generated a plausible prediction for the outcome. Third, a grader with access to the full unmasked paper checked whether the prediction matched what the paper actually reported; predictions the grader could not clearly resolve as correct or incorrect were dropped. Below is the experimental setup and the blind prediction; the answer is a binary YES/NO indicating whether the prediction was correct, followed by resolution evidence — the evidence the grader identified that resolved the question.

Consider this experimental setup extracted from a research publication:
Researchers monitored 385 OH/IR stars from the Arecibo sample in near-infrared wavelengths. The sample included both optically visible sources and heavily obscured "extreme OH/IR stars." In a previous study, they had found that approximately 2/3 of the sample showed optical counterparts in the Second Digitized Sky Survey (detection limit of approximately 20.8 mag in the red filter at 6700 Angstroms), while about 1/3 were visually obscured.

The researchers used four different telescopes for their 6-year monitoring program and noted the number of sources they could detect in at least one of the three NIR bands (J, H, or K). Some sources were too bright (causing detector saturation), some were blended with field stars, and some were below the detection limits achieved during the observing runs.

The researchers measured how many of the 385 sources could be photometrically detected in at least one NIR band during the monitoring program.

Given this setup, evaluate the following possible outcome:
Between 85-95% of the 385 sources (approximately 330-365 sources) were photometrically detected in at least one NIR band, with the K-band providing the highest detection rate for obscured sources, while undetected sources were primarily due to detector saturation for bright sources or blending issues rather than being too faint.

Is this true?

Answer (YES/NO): NO